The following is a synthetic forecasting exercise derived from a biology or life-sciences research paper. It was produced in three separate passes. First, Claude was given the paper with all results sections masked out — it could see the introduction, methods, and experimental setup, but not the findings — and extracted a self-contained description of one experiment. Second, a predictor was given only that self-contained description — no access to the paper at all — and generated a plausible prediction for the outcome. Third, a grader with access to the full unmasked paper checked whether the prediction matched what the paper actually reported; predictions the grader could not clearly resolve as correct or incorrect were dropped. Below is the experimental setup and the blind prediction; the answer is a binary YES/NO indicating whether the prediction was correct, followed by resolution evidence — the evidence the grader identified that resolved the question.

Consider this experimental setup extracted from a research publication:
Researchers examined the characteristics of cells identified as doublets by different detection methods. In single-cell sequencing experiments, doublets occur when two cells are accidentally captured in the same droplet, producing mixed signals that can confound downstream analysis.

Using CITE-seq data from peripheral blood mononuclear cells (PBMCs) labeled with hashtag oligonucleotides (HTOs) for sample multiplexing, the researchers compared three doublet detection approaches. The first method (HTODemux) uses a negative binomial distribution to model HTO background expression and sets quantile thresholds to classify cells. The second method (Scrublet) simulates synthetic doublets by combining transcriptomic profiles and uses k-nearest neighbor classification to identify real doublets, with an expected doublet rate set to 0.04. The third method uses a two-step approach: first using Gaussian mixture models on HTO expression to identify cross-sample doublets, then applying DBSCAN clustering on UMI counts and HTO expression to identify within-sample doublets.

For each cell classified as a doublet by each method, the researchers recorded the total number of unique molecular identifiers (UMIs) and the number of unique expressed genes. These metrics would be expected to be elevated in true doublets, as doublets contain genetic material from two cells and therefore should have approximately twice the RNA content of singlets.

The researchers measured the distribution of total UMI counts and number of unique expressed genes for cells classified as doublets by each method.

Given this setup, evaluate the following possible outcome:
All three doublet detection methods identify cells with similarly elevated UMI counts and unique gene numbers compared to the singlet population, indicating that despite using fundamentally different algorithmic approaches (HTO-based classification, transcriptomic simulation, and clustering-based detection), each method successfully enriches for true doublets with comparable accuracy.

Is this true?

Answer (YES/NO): NO